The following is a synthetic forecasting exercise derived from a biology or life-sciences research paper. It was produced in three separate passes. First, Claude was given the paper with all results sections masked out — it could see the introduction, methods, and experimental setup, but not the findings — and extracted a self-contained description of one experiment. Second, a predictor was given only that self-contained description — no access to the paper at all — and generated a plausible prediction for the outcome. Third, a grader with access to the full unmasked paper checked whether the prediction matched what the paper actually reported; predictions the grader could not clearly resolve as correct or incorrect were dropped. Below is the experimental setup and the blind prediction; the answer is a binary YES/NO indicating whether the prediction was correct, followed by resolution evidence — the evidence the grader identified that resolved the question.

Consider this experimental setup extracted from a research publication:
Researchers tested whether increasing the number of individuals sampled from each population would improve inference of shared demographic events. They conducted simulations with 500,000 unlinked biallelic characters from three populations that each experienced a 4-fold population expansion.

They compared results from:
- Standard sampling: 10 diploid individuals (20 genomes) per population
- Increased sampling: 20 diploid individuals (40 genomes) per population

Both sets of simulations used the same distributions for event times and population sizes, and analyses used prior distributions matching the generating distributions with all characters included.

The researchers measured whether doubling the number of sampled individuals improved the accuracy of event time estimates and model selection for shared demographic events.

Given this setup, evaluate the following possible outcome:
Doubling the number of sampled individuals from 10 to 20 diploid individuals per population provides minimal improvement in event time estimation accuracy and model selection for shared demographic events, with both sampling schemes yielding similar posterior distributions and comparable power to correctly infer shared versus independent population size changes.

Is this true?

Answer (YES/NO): YES